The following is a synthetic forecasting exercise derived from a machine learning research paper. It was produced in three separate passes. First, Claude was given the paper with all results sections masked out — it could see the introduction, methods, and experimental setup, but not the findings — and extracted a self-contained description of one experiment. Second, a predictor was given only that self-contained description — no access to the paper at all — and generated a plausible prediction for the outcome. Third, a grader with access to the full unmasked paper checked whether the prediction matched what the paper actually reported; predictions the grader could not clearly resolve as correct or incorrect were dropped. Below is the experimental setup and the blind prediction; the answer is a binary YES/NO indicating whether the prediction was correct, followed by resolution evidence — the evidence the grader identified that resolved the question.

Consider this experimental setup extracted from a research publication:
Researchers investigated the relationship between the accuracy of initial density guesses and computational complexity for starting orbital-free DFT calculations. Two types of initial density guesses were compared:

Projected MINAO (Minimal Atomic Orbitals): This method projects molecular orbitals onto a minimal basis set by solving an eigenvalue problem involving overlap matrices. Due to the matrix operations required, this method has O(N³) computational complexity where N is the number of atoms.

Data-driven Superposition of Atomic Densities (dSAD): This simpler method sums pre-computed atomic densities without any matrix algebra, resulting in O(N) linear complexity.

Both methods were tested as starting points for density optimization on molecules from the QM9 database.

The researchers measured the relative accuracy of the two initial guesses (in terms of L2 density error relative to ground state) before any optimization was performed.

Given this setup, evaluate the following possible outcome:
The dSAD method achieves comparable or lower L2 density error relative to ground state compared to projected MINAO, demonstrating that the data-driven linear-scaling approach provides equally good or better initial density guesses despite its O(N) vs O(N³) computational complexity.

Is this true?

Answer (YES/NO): NO